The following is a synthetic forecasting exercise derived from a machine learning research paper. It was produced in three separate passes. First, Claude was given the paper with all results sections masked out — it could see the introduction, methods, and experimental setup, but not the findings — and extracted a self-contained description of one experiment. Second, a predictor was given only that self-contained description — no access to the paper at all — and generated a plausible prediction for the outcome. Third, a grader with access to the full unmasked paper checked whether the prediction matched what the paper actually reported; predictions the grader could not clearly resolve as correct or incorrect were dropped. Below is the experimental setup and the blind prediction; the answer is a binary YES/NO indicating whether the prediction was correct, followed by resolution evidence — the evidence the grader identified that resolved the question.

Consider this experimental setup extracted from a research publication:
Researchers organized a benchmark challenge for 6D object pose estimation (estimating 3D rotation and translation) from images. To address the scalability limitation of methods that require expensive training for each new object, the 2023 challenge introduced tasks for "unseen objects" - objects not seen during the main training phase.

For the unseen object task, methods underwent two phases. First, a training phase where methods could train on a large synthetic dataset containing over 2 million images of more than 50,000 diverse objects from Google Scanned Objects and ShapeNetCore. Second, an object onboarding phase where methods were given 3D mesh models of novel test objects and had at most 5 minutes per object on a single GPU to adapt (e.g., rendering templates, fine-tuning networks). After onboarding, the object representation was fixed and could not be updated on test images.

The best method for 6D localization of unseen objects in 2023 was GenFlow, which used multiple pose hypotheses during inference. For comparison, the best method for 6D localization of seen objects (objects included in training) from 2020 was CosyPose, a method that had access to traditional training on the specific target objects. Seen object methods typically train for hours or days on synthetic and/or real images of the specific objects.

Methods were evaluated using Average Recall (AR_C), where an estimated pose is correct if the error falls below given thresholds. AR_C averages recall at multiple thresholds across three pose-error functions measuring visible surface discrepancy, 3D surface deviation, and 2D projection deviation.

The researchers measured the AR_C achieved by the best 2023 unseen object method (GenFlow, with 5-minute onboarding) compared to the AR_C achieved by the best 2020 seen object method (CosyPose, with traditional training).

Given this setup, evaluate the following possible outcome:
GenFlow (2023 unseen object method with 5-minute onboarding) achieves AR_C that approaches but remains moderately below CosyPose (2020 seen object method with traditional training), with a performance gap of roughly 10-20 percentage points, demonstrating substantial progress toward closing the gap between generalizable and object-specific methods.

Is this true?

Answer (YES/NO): NO